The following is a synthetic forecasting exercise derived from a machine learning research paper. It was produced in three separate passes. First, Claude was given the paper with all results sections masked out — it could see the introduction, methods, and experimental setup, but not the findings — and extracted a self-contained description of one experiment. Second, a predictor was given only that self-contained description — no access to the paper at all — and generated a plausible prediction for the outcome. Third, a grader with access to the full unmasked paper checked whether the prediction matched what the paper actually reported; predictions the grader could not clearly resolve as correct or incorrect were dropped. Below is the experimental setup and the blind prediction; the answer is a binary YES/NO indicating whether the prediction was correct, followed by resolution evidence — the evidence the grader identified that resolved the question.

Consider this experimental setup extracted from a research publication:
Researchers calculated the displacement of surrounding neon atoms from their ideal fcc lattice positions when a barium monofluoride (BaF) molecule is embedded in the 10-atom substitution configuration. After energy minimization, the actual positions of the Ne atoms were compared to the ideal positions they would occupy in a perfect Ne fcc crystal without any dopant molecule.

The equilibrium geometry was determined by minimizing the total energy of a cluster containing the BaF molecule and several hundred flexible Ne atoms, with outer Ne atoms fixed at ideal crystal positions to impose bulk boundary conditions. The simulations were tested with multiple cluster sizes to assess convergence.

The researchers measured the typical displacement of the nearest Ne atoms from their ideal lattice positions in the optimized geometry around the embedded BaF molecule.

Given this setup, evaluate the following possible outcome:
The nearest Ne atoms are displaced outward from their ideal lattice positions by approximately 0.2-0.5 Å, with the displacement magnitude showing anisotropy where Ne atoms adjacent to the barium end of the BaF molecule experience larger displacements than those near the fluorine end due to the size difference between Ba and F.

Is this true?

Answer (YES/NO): NO